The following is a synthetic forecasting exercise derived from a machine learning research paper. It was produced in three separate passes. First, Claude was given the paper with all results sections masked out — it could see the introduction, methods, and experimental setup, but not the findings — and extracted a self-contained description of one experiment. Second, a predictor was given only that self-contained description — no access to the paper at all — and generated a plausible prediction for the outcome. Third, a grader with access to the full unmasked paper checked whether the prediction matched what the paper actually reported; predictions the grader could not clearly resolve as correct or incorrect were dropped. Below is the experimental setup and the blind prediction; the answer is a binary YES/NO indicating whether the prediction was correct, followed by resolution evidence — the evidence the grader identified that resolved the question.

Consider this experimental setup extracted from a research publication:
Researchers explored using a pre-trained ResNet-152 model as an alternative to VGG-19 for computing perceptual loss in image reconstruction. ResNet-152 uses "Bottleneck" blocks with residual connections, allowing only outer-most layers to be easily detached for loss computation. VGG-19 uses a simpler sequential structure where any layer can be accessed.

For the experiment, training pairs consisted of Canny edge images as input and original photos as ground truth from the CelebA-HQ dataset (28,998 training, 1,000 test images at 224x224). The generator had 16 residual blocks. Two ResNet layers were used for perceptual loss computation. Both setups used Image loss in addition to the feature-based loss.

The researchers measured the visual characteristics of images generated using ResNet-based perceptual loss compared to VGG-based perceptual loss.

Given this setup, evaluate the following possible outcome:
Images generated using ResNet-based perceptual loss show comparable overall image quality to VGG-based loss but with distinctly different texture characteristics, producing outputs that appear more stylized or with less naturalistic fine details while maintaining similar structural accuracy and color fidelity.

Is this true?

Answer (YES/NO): NO